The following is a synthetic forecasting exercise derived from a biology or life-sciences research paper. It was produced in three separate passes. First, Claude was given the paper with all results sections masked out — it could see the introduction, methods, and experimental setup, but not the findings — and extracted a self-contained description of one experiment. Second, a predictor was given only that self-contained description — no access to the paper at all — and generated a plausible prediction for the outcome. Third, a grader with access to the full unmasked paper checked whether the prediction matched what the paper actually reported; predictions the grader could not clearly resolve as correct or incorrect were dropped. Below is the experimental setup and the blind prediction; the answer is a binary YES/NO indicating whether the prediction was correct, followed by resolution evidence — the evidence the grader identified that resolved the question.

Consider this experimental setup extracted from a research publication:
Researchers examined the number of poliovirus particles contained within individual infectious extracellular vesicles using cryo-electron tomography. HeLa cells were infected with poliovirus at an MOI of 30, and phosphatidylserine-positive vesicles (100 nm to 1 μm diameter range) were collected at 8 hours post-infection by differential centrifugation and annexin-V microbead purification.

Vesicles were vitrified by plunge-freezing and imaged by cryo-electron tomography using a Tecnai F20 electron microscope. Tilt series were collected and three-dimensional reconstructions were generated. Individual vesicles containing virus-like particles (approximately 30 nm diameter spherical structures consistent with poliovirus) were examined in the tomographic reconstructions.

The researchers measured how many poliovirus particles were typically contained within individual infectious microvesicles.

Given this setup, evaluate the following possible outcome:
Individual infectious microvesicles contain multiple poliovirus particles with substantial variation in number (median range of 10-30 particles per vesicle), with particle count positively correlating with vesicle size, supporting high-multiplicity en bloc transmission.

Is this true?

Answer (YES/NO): NO